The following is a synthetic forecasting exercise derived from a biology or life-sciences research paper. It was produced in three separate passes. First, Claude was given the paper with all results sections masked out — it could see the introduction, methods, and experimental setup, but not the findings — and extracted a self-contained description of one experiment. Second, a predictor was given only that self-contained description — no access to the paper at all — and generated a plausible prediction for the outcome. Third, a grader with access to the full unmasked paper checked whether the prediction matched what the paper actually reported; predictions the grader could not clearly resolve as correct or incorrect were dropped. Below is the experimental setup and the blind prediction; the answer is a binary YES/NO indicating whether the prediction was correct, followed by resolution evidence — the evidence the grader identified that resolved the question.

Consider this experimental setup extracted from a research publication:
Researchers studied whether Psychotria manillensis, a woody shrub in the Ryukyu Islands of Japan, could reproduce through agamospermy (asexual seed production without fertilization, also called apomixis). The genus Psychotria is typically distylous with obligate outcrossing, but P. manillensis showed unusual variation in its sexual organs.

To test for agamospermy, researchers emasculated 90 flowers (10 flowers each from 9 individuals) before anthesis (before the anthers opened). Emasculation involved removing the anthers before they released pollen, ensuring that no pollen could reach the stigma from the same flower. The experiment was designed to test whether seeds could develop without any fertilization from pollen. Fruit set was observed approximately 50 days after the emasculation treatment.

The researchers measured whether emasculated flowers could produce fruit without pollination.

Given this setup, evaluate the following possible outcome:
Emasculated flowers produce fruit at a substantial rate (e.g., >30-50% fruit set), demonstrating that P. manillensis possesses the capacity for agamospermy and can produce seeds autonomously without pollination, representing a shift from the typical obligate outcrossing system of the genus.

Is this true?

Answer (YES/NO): NO